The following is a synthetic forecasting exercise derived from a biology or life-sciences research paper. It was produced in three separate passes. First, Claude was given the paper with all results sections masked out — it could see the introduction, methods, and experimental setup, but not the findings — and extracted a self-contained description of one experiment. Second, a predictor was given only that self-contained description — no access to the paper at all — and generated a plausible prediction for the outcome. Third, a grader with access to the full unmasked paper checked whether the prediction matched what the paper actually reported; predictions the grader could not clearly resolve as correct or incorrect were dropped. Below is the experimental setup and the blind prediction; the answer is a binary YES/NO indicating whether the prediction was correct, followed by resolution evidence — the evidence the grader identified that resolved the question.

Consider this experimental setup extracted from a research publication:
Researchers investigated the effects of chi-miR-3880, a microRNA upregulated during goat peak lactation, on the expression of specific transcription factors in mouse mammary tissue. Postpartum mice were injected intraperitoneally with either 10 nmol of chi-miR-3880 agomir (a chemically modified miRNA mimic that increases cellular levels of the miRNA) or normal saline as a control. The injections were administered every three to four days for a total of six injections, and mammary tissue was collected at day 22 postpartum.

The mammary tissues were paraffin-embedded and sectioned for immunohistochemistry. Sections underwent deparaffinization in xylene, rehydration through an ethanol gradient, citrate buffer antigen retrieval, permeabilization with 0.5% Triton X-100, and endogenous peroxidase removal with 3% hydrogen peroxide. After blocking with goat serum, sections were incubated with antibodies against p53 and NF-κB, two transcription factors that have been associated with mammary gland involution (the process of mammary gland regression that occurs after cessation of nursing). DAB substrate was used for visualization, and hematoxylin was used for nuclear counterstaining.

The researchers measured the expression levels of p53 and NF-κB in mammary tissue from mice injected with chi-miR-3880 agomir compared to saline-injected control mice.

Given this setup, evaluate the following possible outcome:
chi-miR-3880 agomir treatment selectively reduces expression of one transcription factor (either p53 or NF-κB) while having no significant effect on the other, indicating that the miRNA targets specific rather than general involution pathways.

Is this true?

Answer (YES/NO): NO